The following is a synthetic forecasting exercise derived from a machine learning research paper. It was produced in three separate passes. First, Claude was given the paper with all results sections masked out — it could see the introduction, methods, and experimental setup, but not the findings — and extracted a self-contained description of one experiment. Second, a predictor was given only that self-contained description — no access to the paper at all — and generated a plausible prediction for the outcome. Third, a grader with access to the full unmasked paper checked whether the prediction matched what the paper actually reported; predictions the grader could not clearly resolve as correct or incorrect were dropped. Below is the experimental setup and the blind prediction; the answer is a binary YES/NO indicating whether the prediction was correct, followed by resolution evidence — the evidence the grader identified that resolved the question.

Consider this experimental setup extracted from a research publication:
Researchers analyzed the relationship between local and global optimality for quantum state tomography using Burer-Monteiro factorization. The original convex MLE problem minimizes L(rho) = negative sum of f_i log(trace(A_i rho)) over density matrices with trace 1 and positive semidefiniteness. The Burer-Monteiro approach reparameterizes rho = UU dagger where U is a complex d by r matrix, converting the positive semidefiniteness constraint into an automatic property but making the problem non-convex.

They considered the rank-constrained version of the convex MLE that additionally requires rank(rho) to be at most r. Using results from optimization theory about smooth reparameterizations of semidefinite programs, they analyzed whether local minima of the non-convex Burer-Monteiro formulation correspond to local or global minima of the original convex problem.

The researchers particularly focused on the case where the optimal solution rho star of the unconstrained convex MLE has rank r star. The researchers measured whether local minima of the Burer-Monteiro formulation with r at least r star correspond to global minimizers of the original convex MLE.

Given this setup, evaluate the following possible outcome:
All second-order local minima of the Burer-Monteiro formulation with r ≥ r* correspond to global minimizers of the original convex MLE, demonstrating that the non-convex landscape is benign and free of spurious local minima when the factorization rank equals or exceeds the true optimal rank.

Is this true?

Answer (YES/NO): YES